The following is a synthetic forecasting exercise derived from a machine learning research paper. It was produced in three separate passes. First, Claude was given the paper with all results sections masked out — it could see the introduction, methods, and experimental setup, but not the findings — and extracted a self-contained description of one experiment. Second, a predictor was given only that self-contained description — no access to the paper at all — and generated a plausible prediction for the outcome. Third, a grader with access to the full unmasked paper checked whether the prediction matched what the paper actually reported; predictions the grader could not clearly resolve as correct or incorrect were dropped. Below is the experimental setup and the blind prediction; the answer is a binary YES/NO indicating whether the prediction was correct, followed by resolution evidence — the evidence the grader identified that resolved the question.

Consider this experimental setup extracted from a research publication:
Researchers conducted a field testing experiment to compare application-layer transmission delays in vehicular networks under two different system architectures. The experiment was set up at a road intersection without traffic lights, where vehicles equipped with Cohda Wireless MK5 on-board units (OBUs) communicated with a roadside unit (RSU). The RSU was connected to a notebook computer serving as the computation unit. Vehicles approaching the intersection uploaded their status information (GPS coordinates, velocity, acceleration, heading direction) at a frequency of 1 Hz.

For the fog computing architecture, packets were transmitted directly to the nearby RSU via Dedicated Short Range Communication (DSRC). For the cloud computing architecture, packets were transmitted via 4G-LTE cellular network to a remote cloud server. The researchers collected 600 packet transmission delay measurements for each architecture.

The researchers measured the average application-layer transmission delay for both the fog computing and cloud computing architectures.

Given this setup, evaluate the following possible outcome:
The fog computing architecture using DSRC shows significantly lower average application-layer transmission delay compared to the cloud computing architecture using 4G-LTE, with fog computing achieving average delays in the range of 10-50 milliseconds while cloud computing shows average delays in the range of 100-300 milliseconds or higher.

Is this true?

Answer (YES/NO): NO